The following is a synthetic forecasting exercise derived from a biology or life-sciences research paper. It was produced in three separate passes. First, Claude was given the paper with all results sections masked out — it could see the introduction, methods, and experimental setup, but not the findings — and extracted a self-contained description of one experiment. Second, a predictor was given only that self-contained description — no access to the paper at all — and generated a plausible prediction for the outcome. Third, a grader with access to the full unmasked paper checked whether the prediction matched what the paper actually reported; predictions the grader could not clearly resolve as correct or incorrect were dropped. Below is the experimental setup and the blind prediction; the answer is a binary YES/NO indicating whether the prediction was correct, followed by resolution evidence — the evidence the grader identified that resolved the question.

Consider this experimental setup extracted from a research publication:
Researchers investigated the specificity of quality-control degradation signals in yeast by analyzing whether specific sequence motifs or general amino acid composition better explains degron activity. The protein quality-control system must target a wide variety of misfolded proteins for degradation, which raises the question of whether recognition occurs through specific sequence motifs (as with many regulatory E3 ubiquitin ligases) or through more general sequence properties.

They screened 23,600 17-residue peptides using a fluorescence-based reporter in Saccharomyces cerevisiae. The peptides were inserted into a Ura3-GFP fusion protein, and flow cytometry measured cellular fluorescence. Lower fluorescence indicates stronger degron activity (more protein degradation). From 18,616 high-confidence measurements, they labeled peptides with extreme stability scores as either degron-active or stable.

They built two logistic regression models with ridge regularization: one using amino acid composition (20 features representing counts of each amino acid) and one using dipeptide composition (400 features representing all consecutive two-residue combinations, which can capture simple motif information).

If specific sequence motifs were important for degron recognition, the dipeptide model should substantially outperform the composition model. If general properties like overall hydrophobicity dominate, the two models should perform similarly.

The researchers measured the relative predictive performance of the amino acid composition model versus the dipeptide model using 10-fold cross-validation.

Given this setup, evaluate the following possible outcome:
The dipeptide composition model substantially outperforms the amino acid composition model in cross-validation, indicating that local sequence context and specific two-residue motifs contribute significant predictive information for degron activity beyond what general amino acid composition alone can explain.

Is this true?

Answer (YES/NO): NO